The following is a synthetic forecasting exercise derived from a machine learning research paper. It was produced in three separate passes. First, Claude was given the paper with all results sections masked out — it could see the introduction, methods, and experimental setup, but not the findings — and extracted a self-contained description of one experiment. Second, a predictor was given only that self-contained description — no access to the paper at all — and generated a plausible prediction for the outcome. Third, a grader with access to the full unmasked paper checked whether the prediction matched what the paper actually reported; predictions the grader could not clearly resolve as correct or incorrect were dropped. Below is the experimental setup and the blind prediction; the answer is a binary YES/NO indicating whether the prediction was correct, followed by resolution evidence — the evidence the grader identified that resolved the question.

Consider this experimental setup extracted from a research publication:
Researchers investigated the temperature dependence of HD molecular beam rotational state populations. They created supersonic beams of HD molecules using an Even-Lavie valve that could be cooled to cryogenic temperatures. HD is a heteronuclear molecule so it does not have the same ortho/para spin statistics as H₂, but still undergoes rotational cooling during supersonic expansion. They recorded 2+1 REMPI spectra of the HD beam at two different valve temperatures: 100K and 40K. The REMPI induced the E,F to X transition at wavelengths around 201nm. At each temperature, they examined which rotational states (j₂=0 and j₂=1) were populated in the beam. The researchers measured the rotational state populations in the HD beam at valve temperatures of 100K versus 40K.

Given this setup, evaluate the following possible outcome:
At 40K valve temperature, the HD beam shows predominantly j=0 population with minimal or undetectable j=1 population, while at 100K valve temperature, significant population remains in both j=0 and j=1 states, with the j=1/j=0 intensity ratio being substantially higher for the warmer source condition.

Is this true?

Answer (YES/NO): YES